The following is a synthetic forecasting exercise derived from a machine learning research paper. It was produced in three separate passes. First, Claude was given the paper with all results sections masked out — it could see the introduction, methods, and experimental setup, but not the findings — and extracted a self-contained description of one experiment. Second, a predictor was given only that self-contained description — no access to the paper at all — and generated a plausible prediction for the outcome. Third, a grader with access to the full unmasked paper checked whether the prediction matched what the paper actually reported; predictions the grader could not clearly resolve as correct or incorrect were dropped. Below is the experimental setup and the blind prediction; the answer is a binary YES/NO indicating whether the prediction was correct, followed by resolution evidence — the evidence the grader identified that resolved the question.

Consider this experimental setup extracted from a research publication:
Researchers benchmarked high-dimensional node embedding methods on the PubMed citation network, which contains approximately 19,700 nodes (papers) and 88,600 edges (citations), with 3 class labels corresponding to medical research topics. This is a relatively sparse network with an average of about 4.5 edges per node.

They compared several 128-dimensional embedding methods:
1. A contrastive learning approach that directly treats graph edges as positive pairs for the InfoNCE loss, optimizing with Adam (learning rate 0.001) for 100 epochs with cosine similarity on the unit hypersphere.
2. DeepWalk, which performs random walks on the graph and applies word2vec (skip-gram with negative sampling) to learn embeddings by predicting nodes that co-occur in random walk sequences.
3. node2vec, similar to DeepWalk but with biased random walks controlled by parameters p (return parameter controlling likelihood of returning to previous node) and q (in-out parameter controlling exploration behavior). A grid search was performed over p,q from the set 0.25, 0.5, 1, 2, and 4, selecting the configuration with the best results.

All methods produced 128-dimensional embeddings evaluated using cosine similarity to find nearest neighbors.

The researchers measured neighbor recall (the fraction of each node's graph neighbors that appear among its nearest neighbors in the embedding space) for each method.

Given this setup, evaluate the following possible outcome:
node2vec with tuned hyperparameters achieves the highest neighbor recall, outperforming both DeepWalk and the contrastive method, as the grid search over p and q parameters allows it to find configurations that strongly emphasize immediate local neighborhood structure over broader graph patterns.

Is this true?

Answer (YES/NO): YES